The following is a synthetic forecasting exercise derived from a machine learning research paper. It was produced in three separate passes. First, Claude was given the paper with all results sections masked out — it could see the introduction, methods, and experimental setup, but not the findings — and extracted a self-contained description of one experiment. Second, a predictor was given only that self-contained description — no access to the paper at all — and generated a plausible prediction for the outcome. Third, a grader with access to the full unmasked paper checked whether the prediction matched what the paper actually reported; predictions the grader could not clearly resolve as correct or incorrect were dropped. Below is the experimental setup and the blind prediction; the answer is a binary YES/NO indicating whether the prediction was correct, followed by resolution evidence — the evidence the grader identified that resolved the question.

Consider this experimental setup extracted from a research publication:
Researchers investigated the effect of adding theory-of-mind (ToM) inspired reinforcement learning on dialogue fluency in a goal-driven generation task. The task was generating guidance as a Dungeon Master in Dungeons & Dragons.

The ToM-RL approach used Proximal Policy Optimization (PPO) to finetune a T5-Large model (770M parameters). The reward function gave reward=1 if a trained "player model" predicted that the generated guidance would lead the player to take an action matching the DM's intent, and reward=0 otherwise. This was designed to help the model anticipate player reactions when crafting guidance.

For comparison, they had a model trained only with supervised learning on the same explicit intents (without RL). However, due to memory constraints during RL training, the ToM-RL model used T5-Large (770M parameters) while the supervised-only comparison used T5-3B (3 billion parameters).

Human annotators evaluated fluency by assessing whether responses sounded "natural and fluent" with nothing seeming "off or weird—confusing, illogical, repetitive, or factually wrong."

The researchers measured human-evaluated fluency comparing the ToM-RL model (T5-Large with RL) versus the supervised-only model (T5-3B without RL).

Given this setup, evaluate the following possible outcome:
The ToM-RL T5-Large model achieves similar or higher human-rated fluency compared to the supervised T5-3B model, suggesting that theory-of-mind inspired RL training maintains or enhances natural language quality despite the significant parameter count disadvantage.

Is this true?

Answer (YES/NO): NO